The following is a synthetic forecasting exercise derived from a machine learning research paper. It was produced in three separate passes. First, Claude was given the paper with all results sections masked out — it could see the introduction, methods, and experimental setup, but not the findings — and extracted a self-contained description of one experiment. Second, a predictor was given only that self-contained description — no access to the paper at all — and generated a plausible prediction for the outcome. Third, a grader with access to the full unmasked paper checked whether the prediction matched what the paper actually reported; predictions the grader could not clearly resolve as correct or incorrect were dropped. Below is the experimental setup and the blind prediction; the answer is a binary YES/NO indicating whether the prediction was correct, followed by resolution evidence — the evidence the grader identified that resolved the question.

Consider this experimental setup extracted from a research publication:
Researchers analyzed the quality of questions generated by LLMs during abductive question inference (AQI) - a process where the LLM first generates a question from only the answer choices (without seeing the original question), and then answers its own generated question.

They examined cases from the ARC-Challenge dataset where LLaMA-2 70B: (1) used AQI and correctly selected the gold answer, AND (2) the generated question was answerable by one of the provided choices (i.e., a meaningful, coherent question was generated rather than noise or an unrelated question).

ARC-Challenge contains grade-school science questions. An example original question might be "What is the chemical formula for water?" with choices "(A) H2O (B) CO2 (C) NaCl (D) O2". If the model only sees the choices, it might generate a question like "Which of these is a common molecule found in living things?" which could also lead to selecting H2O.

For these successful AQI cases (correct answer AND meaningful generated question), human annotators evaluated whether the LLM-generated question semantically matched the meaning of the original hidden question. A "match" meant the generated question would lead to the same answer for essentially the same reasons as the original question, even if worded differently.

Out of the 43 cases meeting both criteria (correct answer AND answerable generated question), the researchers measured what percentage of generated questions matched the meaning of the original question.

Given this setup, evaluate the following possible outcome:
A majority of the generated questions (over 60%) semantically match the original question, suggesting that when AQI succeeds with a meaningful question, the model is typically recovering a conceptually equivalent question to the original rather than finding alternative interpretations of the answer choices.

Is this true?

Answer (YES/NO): NO